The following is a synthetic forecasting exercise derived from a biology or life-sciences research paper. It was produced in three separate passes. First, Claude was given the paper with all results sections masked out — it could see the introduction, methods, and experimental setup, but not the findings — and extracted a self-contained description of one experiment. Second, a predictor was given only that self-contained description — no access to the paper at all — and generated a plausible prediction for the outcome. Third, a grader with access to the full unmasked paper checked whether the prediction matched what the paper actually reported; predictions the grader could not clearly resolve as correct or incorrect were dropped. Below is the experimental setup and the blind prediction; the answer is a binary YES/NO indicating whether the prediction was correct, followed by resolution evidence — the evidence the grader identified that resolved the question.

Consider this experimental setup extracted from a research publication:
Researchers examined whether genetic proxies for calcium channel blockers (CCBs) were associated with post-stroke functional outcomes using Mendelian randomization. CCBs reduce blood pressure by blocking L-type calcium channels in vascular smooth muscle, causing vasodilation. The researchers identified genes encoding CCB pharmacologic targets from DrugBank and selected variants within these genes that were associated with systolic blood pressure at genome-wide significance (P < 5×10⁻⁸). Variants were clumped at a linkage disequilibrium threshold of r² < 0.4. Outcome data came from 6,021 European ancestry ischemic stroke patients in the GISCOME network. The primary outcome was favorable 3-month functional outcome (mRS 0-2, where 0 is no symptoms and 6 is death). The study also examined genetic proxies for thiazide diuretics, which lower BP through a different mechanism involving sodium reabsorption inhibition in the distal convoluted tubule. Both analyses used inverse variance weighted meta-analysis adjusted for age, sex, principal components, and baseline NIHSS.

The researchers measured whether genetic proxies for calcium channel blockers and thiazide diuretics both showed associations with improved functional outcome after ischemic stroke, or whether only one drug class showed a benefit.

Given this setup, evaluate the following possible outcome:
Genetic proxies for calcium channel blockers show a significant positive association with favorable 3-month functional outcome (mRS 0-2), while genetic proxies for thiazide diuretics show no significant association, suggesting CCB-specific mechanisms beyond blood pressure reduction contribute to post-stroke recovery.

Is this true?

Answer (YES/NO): YES